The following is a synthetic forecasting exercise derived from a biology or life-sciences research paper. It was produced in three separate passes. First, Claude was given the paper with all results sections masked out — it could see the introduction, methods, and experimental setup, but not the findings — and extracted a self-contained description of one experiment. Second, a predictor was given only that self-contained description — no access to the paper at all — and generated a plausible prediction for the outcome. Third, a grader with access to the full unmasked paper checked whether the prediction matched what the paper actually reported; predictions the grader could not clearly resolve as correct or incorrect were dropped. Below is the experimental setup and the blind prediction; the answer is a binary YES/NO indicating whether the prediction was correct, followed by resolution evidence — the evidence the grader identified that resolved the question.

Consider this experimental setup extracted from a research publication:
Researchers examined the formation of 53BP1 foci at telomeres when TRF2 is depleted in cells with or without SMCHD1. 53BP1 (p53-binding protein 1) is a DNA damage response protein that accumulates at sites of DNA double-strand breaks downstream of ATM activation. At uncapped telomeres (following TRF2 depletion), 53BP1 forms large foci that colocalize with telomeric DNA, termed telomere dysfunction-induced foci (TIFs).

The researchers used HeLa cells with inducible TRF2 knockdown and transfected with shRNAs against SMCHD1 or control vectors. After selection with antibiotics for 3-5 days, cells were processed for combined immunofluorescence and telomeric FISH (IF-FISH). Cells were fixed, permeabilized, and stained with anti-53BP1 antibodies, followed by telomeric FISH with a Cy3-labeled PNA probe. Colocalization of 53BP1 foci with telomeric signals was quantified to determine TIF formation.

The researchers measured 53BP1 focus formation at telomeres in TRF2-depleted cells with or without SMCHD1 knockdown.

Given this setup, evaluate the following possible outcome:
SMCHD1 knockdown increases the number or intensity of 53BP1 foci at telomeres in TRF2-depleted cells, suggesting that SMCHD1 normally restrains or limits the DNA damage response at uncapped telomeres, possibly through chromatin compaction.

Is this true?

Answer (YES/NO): NO